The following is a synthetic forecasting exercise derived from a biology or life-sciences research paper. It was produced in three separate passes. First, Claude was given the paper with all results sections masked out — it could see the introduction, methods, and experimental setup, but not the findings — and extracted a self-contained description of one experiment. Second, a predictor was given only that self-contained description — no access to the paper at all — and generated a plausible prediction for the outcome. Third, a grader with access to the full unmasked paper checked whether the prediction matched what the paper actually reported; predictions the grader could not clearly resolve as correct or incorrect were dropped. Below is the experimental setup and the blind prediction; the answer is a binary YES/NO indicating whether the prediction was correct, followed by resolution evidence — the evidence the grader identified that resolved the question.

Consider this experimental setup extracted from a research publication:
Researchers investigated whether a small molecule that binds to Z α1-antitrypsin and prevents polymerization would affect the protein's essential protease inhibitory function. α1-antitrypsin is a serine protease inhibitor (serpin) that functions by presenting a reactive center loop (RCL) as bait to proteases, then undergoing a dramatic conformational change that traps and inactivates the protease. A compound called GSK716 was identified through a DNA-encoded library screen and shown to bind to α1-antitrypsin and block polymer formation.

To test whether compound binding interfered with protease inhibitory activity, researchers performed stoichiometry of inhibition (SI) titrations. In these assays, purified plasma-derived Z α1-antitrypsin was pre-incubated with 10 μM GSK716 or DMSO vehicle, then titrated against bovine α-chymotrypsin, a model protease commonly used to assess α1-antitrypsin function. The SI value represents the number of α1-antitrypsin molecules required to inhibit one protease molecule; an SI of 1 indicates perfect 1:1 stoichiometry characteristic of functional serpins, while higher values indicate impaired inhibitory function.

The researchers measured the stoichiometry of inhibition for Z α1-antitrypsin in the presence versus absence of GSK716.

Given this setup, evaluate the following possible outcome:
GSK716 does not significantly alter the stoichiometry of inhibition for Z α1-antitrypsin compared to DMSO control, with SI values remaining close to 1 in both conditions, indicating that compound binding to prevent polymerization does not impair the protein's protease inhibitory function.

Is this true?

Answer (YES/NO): NO